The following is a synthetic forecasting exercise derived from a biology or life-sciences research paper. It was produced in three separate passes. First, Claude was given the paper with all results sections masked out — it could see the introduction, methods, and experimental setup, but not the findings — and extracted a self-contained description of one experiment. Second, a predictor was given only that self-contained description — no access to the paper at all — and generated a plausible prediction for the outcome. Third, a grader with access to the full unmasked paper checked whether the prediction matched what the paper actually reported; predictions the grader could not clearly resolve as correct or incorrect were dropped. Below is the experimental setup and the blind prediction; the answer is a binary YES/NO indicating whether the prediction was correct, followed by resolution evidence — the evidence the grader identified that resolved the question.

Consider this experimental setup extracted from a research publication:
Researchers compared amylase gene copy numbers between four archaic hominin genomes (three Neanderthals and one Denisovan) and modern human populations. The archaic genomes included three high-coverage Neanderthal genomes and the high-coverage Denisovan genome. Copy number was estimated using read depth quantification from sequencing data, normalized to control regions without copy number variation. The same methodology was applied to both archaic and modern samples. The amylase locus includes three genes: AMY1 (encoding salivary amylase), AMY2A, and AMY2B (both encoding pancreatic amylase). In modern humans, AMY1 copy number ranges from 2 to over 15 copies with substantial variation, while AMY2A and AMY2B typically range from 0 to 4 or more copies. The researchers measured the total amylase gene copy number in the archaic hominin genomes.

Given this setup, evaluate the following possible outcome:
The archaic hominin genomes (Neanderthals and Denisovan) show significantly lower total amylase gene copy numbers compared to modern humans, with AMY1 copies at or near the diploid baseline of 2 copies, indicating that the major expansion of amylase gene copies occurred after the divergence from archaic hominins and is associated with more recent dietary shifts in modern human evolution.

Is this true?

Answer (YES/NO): YES